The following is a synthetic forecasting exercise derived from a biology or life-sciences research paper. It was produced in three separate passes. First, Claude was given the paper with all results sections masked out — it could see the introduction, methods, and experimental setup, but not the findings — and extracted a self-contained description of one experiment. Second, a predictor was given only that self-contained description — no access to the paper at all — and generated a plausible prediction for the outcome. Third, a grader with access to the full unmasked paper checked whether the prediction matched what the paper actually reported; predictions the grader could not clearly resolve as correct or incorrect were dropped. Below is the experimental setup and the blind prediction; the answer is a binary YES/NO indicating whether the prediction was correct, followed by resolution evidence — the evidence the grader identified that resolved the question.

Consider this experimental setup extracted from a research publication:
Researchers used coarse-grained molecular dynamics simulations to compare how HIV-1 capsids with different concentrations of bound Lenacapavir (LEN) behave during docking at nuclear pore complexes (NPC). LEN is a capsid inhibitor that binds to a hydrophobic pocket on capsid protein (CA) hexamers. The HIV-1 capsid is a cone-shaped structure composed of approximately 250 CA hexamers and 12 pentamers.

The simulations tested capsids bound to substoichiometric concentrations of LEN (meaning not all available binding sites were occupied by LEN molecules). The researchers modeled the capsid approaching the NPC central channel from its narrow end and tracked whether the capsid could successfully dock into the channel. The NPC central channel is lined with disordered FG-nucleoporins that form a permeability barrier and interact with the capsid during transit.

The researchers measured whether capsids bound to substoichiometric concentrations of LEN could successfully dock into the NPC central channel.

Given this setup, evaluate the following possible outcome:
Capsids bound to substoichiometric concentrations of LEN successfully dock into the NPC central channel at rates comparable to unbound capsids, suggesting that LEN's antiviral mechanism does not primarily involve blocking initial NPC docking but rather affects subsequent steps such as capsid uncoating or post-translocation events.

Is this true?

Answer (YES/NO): YES